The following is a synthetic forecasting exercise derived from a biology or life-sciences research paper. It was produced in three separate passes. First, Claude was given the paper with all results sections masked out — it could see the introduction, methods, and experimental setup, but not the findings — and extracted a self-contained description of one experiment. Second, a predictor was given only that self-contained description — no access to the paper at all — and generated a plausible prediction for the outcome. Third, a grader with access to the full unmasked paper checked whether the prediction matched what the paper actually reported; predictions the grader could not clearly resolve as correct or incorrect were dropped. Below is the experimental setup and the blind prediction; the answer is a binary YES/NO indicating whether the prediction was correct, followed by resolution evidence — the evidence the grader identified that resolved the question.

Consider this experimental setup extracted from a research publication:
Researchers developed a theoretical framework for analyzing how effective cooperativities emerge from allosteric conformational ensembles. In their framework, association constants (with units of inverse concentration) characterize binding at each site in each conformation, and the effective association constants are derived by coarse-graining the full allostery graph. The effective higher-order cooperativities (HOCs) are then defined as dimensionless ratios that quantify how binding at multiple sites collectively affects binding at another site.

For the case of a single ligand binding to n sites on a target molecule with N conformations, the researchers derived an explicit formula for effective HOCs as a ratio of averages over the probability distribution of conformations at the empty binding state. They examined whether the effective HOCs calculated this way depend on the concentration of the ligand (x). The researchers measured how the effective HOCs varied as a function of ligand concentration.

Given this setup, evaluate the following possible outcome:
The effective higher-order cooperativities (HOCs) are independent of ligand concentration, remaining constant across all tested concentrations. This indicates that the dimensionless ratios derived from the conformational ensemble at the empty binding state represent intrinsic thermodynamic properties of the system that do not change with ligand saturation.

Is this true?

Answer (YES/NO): YES